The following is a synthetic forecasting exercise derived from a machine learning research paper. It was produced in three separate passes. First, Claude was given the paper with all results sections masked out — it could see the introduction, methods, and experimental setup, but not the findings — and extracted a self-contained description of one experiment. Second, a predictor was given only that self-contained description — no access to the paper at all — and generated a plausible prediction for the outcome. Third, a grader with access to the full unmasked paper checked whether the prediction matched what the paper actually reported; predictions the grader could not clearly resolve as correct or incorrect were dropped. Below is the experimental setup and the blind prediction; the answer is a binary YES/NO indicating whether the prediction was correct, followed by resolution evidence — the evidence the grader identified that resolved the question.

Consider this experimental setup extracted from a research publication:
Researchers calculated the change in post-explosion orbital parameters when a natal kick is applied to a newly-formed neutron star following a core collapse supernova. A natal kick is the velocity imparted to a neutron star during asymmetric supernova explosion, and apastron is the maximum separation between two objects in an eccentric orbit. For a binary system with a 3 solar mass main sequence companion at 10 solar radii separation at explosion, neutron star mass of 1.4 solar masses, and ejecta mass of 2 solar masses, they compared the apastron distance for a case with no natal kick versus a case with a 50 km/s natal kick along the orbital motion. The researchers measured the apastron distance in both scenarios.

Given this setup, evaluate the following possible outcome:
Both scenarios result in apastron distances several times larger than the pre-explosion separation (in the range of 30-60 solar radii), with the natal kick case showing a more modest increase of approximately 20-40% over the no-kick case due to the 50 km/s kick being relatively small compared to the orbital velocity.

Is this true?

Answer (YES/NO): NO